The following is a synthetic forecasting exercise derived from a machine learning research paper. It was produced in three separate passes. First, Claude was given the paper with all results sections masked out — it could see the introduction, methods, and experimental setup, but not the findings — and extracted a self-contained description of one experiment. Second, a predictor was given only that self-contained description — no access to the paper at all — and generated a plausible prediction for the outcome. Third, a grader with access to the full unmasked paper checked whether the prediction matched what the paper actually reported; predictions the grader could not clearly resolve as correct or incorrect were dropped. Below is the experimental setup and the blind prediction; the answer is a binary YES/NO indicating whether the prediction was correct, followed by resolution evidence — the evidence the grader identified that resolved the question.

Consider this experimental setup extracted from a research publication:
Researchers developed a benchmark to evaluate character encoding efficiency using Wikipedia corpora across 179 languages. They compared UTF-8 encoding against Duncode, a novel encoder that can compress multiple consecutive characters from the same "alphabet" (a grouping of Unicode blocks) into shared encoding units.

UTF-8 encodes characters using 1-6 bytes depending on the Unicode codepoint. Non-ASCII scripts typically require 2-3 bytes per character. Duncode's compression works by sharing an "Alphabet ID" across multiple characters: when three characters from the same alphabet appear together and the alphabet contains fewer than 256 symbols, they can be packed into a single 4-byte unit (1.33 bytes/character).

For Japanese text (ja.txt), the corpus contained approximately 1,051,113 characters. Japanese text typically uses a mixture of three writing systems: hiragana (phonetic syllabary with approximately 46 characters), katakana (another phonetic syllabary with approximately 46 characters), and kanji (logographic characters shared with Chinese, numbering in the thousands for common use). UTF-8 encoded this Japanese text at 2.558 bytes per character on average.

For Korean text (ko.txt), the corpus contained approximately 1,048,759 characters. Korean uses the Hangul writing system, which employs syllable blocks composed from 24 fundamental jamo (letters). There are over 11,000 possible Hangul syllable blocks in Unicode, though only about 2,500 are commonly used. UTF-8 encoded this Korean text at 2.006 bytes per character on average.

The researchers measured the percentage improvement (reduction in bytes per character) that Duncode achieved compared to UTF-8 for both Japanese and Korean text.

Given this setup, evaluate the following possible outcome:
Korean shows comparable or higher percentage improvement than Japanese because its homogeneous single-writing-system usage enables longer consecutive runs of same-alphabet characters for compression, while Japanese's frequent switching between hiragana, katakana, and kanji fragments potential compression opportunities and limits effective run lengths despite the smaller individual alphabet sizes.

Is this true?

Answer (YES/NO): NO